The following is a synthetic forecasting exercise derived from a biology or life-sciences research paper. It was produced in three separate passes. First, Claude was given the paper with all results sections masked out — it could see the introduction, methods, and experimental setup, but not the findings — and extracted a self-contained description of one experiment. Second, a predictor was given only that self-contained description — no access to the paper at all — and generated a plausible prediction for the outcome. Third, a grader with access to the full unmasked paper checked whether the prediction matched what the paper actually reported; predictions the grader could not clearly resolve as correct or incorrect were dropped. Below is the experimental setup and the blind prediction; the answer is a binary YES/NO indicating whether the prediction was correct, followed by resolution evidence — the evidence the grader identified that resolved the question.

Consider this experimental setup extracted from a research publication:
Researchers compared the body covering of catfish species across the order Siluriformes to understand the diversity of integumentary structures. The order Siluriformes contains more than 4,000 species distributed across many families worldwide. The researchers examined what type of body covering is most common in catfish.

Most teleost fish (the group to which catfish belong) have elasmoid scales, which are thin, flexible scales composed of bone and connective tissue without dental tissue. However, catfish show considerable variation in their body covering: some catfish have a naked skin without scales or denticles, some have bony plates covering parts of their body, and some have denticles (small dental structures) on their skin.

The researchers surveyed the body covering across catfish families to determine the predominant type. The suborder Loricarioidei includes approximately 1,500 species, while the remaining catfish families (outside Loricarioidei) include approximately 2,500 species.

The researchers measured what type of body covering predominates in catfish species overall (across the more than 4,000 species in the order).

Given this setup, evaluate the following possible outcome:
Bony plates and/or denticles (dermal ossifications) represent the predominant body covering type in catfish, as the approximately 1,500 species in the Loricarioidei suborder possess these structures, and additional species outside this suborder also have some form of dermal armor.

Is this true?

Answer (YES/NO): NO